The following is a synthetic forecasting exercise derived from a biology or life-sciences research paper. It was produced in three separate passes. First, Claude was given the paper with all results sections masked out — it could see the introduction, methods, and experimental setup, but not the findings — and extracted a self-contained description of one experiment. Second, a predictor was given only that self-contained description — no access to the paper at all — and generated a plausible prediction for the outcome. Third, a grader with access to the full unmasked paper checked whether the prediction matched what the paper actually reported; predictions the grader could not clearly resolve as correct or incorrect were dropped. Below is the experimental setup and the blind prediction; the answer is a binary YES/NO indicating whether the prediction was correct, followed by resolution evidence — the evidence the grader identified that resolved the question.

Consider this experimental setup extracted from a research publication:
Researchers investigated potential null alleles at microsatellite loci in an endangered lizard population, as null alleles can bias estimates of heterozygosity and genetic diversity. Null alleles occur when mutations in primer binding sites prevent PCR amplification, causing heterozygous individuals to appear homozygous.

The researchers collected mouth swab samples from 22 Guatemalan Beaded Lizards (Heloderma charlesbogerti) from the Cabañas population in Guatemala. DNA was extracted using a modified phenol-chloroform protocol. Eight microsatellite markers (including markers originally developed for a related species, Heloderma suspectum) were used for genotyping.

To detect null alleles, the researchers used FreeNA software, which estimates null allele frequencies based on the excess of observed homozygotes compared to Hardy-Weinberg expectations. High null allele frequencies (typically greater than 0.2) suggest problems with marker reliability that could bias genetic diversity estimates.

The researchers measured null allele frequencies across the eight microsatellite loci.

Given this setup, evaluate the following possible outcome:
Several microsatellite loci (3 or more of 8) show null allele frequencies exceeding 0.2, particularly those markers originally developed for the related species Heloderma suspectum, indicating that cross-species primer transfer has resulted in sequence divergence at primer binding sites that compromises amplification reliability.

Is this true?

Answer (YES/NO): NO